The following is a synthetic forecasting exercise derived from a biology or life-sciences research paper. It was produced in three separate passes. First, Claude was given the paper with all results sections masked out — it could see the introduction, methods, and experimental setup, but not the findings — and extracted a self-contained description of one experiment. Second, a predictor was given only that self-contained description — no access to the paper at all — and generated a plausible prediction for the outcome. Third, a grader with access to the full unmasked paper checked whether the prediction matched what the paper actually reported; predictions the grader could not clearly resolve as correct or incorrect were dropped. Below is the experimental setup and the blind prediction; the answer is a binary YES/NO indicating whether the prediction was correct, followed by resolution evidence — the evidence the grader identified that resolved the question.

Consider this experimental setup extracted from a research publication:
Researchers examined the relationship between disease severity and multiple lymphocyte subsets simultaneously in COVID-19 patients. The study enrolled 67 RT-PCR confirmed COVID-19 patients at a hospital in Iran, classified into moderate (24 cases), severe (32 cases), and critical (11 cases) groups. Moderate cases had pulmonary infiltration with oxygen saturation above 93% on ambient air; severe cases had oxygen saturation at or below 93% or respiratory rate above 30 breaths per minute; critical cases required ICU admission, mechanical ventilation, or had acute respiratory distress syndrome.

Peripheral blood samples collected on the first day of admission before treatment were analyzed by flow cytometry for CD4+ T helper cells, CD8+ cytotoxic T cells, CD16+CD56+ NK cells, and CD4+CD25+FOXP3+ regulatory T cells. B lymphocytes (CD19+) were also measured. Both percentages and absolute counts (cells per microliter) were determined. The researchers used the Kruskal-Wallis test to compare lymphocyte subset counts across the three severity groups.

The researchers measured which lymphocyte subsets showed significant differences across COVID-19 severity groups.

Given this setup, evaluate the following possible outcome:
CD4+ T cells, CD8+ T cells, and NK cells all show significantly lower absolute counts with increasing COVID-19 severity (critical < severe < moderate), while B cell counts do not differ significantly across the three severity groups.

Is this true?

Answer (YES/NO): NO